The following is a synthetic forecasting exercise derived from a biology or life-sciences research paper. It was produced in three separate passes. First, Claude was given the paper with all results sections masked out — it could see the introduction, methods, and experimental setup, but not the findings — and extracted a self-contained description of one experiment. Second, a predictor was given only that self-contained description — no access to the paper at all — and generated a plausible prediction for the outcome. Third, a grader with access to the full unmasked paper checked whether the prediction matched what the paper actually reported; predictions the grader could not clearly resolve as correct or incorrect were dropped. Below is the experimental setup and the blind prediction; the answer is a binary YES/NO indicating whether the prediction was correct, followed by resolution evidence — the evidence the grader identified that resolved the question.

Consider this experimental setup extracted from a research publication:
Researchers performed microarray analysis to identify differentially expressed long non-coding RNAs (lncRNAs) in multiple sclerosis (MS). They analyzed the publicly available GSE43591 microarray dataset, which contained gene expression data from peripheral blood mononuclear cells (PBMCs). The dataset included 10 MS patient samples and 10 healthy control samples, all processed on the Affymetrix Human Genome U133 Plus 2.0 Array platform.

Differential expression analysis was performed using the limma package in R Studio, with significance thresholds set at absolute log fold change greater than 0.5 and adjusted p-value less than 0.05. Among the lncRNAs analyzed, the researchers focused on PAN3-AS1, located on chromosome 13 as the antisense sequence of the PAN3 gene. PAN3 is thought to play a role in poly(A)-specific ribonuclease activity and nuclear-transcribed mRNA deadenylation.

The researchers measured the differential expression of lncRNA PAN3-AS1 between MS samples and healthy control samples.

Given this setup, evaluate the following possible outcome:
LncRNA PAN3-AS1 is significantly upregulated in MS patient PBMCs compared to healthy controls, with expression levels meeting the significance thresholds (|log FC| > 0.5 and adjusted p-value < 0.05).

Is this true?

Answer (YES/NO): NO